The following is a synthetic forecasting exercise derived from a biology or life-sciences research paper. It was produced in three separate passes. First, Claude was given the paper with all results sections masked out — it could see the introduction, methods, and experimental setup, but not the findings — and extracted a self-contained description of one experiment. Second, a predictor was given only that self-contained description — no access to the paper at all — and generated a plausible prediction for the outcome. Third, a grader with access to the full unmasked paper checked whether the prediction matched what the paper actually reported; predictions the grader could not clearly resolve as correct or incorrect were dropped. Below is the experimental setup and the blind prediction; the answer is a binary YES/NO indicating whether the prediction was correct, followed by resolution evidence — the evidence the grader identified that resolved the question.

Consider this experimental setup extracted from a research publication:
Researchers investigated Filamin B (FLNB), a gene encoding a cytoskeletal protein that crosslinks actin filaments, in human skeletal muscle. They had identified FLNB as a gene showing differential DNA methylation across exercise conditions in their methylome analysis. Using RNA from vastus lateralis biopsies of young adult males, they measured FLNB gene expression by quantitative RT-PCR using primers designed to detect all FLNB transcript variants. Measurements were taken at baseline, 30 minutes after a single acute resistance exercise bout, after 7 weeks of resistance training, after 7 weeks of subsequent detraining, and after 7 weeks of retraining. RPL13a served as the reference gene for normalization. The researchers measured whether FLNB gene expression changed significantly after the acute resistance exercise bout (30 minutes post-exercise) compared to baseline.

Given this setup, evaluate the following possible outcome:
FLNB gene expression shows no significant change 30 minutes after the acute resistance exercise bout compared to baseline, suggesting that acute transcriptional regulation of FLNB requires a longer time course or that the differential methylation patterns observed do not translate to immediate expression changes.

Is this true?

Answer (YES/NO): NO